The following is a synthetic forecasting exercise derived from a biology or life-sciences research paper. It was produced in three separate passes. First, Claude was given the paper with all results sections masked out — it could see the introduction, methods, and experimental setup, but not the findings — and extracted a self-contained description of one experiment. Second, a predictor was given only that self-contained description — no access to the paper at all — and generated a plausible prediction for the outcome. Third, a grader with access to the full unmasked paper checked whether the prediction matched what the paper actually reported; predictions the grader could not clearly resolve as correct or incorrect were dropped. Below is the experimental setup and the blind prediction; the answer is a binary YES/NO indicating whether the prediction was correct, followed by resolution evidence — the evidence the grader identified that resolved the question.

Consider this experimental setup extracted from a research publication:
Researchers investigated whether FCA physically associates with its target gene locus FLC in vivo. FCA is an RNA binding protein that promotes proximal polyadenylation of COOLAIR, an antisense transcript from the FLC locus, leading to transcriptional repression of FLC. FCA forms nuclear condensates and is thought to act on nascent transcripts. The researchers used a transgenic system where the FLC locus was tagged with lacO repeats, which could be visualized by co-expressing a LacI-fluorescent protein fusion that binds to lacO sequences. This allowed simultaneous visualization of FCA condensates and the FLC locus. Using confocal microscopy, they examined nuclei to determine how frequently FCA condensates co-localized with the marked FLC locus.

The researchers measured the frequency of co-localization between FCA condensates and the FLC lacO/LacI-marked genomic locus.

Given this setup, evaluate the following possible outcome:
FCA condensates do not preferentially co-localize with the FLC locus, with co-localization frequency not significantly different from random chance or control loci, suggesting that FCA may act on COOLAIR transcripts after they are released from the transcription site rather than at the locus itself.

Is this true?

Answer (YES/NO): NO